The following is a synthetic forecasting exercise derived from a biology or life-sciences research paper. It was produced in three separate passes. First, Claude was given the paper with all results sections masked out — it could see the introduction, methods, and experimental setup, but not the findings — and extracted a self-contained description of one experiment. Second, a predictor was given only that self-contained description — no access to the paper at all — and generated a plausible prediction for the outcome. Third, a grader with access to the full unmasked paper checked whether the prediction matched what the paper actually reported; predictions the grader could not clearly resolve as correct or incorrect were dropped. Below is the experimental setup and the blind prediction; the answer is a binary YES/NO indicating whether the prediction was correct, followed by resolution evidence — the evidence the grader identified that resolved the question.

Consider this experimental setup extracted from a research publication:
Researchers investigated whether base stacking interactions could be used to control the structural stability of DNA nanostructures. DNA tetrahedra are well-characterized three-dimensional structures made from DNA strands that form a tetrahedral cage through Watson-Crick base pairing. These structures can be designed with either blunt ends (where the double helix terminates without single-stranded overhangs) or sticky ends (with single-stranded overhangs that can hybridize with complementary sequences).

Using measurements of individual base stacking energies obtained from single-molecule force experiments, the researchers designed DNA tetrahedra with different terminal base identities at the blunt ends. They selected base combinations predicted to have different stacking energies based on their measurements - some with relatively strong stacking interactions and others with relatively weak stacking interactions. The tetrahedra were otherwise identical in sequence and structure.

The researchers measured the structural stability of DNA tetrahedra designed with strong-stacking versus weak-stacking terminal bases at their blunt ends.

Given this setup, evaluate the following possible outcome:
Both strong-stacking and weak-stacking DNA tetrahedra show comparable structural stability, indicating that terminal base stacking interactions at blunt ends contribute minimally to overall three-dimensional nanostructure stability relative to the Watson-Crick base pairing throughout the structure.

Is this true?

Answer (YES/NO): NO